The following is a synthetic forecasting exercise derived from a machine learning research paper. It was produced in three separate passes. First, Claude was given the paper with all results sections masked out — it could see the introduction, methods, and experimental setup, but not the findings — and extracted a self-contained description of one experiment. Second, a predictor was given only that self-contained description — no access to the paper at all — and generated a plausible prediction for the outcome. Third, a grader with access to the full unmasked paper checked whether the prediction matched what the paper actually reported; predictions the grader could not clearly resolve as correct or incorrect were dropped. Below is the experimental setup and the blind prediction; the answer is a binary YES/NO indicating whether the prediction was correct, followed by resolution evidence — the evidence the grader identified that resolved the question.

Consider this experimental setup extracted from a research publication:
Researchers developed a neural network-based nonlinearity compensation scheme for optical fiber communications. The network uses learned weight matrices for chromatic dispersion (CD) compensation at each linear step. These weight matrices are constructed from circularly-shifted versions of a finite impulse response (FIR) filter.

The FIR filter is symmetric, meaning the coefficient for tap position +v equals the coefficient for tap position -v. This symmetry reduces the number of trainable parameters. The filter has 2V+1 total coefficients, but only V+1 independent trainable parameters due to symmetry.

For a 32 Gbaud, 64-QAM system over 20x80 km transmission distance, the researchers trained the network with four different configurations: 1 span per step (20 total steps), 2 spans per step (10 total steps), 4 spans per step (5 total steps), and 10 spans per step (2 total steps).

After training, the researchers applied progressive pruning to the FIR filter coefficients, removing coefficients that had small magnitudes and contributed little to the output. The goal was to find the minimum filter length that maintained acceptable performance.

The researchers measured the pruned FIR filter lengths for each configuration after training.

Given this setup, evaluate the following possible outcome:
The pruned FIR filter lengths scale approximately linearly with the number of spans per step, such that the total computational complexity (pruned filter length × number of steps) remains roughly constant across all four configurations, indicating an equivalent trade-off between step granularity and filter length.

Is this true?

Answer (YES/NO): NO